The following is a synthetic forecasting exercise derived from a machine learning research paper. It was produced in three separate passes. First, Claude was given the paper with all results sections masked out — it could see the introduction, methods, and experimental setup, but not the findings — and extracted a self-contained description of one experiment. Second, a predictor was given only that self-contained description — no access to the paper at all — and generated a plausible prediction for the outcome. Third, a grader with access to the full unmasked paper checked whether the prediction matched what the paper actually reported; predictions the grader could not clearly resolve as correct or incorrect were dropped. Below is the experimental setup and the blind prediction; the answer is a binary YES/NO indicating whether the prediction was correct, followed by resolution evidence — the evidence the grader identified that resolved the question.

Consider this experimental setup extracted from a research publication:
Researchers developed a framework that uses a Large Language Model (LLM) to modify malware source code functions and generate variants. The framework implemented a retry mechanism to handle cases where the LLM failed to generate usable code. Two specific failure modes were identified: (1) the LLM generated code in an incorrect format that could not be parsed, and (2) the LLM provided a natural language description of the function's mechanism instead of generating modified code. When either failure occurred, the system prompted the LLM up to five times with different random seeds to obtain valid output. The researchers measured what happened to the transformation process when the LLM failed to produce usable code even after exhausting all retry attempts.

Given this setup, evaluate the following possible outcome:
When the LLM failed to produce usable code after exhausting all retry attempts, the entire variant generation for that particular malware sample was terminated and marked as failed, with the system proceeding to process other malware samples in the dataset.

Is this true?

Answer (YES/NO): NO